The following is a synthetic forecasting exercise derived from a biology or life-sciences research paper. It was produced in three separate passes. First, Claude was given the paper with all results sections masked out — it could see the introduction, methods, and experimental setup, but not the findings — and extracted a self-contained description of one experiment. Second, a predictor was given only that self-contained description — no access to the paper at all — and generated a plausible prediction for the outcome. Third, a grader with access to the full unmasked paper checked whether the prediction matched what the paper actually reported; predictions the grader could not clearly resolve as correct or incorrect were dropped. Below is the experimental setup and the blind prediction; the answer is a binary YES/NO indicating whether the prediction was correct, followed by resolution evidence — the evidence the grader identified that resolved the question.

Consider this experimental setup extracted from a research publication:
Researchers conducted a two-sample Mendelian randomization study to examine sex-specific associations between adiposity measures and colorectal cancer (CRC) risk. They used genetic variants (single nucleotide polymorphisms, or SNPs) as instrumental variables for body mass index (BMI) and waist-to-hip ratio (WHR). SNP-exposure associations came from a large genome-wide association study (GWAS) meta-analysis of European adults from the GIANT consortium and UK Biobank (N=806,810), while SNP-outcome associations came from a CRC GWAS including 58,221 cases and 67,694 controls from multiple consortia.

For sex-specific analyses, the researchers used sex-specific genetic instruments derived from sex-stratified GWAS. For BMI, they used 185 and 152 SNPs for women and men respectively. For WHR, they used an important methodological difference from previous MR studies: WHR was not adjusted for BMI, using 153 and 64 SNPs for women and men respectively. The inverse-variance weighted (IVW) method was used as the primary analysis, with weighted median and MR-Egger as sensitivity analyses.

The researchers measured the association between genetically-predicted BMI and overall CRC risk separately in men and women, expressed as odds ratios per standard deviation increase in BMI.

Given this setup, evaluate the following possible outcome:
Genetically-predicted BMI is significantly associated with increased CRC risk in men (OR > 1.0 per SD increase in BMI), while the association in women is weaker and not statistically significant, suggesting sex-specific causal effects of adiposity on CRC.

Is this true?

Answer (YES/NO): YES